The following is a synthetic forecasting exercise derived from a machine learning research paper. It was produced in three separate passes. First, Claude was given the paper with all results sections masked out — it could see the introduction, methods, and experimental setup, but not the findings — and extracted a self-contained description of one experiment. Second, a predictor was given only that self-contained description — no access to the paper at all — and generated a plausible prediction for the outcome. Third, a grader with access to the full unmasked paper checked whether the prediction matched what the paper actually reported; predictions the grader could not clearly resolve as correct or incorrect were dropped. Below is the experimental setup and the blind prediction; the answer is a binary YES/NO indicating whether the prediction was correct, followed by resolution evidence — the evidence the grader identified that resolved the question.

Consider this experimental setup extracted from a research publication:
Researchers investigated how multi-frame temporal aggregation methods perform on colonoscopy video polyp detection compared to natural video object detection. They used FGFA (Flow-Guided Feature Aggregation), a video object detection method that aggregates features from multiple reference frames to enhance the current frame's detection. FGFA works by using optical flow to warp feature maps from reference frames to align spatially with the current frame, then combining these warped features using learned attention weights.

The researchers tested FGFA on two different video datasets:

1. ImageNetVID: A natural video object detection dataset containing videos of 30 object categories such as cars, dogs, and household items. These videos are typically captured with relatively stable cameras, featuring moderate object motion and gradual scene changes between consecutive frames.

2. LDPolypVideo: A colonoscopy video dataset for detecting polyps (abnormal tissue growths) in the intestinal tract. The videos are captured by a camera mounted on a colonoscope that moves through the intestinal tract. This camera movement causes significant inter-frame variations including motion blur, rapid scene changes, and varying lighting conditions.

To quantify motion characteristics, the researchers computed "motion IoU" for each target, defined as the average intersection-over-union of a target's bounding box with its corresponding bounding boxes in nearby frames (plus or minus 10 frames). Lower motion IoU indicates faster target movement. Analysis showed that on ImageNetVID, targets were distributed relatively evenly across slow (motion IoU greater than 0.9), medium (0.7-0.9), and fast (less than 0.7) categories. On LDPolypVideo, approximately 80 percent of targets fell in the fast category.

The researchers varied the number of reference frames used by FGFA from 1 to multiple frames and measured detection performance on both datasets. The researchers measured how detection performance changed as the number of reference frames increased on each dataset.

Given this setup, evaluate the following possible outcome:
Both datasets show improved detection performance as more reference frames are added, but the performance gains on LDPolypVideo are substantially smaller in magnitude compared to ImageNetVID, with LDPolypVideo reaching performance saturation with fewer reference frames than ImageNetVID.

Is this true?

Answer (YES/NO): NO